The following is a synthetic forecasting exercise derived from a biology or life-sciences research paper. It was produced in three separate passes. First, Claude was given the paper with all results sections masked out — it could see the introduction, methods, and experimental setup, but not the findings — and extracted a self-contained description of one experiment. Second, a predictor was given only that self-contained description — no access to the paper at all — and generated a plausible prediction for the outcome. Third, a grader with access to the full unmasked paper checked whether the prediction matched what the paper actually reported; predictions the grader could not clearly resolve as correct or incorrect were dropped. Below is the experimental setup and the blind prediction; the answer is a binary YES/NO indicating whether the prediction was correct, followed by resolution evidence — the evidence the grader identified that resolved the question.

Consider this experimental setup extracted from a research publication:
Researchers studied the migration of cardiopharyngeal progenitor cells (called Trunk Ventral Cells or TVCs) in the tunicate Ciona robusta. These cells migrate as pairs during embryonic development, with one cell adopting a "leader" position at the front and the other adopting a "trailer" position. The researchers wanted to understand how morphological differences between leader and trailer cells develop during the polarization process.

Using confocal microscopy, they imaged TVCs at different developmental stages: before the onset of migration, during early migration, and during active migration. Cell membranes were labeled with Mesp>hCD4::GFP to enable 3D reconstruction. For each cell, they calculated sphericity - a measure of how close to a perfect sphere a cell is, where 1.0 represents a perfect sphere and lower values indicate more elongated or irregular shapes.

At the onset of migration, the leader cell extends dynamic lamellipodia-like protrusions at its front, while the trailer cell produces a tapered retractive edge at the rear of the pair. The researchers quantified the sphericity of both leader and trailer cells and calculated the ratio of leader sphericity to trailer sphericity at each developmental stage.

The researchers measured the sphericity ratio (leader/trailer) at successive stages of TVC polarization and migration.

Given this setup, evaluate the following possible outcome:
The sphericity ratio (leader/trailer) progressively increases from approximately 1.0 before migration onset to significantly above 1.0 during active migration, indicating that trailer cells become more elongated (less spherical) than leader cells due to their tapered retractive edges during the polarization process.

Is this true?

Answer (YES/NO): NO